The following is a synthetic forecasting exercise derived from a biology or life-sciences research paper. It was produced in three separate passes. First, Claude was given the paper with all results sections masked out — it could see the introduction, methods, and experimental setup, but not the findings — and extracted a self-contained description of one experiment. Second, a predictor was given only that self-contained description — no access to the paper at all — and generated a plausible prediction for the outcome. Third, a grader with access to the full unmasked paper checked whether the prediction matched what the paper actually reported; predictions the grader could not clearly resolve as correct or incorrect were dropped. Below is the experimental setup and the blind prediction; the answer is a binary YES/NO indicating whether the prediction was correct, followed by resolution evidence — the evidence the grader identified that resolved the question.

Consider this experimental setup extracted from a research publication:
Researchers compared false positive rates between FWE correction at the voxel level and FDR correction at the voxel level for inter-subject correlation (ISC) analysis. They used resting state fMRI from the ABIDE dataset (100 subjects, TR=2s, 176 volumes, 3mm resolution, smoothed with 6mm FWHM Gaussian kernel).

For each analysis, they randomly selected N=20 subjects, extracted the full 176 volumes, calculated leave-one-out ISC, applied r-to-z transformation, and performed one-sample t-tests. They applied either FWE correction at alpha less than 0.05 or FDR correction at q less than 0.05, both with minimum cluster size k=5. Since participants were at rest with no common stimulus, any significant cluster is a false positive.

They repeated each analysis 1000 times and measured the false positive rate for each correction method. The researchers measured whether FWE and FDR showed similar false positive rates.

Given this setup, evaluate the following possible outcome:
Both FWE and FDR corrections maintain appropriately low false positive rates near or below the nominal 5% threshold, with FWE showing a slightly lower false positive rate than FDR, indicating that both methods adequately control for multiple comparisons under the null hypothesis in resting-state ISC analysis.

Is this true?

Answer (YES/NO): YES